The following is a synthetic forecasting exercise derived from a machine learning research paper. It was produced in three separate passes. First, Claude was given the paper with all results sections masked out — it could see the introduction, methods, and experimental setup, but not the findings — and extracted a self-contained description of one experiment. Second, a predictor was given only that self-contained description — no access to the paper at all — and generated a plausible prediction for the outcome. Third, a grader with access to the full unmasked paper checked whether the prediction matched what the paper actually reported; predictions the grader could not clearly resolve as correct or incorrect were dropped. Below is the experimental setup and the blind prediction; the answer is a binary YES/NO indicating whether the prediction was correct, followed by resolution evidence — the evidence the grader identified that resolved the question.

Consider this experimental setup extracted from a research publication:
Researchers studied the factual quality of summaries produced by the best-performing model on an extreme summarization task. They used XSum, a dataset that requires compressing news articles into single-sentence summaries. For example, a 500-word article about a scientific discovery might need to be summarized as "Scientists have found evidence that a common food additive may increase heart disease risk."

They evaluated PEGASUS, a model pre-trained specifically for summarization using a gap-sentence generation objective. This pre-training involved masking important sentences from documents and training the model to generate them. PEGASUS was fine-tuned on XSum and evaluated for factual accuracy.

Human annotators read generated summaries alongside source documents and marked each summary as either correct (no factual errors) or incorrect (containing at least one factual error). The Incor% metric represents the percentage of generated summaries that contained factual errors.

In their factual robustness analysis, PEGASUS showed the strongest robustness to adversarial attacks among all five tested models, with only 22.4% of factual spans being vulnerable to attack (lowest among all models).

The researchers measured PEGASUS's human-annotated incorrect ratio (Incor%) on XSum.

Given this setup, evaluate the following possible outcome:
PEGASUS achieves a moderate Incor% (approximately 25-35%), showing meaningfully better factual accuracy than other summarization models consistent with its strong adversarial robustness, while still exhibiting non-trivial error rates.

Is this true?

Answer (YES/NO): NO